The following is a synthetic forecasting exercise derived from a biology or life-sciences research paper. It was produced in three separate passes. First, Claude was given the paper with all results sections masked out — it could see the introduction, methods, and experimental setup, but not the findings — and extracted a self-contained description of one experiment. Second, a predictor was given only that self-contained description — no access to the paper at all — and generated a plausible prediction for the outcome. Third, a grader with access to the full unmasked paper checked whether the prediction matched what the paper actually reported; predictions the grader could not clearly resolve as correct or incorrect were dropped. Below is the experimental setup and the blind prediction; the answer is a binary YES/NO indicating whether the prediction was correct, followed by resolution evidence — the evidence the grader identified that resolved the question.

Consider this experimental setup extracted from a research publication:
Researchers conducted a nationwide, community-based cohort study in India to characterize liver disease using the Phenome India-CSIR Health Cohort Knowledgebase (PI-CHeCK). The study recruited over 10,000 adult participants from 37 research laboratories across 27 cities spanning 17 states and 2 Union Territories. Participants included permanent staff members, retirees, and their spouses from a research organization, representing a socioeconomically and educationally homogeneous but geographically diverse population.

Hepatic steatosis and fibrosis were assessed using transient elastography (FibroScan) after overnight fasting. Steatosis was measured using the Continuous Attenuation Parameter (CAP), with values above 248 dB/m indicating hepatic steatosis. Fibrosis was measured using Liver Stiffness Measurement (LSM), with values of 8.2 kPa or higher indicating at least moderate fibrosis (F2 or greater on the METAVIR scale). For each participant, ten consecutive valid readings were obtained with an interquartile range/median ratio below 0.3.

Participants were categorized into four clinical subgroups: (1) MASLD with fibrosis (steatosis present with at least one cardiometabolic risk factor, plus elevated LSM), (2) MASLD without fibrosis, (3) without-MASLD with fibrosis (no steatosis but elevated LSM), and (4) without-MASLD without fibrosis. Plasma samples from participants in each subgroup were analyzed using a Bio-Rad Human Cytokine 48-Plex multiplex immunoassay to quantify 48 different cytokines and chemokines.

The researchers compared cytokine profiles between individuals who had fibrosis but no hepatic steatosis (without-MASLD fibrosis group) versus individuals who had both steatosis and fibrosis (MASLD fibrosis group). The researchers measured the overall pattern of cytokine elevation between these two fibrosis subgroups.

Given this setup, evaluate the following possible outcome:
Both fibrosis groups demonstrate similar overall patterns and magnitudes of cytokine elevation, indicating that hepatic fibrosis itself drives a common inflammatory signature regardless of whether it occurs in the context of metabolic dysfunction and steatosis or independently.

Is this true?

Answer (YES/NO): NO